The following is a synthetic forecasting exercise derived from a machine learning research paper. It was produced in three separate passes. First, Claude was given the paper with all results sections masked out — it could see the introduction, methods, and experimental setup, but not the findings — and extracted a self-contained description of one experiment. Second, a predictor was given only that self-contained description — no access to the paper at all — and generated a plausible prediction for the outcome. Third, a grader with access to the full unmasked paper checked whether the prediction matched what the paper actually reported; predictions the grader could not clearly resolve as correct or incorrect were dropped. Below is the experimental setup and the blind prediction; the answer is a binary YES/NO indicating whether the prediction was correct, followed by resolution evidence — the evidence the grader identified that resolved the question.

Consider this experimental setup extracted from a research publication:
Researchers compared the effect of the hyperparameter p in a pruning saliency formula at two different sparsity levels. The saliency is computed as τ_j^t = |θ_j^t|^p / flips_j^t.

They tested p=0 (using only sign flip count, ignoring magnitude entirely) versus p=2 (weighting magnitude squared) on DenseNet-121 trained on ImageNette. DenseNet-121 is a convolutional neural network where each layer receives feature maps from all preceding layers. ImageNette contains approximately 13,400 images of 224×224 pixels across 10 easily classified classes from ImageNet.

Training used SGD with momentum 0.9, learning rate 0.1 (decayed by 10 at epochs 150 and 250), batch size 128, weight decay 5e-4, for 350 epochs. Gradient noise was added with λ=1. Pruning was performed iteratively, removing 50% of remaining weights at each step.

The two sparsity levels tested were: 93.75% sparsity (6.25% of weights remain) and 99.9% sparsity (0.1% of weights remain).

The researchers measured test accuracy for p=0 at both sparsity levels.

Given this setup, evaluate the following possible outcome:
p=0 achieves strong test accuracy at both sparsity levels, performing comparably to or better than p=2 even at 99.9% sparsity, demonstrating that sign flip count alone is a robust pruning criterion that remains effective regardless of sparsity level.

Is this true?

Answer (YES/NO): NO